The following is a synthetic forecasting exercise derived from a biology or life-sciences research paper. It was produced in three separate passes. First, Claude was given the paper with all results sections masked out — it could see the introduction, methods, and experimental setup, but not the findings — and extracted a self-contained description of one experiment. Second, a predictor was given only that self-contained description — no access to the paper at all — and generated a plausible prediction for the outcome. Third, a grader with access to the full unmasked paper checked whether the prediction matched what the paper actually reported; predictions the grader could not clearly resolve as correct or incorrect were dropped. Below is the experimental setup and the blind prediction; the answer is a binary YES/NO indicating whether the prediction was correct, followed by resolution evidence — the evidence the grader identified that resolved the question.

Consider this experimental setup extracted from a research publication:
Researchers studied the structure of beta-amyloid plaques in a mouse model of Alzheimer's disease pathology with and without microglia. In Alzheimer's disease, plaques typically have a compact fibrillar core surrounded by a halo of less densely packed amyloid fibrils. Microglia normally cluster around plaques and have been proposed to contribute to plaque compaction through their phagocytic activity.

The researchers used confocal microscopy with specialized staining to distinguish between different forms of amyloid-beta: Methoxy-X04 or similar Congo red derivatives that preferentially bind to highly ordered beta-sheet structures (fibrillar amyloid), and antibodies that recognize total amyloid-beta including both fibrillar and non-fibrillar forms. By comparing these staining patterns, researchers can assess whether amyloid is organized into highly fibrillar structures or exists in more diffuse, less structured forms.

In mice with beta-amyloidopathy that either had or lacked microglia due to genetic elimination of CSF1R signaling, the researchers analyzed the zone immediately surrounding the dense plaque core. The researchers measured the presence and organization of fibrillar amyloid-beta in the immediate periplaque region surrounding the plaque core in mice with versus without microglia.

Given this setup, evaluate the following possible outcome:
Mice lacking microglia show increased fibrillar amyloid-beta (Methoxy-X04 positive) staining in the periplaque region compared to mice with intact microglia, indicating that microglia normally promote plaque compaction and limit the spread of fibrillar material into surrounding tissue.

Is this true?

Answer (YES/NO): NO